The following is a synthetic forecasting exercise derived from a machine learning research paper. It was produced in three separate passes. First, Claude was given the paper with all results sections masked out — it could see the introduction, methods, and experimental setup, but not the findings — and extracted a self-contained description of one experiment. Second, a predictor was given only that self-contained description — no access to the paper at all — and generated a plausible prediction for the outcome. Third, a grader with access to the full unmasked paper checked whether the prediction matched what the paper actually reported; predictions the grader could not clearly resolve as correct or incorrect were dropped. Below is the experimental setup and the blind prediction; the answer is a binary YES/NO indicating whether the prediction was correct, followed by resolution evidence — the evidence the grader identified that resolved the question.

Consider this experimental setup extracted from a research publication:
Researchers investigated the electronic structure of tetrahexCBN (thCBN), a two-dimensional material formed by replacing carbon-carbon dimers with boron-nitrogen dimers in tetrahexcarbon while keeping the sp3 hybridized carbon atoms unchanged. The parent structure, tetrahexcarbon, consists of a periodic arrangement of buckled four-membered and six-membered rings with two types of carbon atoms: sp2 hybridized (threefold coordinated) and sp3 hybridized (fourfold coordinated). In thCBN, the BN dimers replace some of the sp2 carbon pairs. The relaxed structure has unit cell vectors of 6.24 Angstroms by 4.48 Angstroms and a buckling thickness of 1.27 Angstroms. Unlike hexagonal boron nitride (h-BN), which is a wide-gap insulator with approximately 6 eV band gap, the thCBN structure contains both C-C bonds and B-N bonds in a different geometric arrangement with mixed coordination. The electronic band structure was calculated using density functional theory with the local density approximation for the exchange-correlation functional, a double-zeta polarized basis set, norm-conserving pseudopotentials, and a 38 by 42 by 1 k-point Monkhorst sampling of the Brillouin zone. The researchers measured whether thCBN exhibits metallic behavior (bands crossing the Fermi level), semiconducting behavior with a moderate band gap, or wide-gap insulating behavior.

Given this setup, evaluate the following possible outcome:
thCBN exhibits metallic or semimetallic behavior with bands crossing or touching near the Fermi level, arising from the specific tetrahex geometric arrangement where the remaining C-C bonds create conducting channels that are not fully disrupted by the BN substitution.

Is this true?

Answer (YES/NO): NO